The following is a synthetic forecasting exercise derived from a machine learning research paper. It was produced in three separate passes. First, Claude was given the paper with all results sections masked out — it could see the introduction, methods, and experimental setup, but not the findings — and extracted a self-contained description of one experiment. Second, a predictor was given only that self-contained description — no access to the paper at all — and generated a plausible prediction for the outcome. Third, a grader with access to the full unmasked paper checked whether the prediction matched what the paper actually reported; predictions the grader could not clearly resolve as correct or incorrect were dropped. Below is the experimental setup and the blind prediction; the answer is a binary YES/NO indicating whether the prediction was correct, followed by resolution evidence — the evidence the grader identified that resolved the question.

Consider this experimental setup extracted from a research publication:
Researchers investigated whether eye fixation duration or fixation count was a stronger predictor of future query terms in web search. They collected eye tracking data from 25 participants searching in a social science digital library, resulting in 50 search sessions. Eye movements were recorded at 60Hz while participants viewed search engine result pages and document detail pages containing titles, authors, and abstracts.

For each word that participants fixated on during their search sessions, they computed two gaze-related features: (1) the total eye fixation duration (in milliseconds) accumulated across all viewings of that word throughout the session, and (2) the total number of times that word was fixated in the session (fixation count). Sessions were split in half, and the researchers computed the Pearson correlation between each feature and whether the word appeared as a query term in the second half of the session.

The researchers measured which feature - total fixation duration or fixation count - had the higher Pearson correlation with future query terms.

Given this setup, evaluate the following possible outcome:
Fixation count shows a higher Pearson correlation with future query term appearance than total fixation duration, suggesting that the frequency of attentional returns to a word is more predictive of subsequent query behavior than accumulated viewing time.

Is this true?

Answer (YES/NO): YES